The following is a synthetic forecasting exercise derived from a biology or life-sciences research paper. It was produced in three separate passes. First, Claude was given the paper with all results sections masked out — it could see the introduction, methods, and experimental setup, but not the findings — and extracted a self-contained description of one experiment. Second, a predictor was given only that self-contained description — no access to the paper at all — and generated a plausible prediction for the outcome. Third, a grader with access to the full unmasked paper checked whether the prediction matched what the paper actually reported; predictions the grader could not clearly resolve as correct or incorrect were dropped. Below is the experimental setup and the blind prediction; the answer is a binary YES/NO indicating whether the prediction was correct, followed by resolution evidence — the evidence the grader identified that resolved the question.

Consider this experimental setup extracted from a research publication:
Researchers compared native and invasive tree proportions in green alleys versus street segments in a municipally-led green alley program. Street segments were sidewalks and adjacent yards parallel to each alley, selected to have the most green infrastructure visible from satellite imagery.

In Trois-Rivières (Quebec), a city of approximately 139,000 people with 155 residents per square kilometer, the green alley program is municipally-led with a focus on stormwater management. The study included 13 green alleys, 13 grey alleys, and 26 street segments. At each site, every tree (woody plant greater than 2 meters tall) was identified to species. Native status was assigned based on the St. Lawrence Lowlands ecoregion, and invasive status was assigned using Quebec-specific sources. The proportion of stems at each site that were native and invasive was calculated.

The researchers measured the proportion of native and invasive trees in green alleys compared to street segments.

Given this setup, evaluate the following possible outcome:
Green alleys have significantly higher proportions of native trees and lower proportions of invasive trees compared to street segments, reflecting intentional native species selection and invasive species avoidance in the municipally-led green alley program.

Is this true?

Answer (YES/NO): NO